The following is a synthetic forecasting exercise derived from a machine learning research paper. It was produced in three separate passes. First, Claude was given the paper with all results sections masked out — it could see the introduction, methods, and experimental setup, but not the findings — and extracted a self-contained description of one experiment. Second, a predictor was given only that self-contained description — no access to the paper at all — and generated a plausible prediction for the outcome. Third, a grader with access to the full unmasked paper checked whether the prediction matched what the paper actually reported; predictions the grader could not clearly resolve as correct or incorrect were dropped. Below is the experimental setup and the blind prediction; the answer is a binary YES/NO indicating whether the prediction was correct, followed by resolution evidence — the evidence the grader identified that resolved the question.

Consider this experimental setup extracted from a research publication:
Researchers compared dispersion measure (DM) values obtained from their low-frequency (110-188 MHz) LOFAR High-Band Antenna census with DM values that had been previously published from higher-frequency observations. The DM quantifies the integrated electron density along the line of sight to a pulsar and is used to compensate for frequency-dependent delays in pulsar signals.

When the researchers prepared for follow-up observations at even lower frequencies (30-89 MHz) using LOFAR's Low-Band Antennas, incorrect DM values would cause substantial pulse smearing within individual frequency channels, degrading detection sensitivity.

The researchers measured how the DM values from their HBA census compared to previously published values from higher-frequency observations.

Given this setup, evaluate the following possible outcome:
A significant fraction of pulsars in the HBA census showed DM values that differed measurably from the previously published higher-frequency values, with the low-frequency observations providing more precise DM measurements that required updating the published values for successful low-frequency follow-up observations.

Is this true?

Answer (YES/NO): NO